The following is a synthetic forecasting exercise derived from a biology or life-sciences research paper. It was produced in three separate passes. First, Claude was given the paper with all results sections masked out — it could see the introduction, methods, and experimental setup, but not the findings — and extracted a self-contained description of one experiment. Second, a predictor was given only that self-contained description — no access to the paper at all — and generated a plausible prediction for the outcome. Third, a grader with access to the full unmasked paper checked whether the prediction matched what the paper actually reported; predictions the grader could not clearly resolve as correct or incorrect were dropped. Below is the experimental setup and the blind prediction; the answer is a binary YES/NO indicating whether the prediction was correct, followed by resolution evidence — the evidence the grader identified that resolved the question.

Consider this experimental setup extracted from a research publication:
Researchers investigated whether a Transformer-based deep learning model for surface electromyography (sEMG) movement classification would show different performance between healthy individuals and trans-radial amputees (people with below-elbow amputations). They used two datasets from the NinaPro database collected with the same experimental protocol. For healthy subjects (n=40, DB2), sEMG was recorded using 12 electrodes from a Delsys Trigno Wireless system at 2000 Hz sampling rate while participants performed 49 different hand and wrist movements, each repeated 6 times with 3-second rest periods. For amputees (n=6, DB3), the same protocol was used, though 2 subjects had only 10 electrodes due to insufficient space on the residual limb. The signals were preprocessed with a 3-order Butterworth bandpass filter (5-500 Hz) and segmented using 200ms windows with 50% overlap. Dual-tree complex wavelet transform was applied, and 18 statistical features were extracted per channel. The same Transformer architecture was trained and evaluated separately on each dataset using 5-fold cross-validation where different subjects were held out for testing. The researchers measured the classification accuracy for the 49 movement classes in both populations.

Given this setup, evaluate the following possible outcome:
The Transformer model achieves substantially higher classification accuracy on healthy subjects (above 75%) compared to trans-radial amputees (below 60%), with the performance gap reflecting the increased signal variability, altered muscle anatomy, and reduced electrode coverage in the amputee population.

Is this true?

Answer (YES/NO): NO